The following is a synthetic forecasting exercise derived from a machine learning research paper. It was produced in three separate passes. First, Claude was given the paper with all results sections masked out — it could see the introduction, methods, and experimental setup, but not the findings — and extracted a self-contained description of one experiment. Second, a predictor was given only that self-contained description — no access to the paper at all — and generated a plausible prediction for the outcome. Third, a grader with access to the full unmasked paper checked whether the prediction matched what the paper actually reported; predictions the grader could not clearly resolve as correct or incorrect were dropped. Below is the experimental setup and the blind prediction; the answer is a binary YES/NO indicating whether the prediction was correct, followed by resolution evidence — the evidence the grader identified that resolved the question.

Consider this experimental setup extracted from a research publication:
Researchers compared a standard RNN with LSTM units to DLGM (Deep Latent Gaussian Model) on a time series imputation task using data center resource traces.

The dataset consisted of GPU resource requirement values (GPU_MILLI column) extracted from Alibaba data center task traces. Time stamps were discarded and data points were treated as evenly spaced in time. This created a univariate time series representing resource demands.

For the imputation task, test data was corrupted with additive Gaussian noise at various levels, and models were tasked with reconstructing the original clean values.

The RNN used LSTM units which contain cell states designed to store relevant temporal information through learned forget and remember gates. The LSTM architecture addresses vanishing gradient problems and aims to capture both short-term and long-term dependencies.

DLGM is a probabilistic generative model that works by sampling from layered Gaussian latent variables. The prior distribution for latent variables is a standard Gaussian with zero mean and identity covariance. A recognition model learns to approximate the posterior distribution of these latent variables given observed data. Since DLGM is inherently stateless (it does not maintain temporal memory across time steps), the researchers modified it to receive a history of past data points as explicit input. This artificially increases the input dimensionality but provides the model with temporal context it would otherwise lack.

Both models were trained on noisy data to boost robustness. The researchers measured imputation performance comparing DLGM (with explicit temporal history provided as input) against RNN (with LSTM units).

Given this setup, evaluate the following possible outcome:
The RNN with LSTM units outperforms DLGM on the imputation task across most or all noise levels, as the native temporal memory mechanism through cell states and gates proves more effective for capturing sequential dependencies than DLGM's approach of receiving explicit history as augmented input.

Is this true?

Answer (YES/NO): NO